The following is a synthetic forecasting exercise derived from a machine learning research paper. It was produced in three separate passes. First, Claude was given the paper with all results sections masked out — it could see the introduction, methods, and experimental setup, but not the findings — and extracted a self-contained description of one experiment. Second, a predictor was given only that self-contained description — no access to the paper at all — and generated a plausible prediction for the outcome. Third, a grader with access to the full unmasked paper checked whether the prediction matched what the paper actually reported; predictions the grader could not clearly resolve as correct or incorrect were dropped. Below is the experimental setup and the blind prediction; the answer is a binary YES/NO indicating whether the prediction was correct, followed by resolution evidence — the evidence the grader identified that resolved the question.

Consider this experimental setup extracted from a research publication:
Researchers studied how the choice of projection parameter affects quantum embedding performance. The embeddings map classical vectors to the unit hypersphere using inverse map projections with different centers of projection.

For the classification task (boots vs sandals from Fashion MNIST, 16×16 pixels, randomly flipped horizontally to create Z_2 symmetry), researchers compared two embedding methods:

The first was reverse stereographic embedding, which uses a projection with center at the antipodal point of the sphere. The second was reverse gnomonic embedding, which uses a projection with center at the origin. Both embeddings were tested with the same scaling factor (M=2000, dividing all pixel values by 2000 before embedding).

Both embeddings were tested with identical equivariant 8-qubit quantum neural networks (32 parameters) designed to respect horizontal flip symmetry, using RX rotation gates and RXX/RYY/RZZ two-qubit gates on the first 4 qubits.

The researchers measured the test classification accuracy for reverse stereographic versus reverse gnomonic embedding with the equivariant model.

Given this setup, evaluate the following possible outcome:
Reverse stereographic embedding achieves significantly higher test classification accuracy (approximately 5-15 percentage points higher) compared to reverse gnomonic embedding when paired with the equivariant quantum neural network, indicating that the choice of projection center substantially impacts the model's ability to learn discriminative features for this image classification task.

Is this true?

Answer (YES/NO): YES